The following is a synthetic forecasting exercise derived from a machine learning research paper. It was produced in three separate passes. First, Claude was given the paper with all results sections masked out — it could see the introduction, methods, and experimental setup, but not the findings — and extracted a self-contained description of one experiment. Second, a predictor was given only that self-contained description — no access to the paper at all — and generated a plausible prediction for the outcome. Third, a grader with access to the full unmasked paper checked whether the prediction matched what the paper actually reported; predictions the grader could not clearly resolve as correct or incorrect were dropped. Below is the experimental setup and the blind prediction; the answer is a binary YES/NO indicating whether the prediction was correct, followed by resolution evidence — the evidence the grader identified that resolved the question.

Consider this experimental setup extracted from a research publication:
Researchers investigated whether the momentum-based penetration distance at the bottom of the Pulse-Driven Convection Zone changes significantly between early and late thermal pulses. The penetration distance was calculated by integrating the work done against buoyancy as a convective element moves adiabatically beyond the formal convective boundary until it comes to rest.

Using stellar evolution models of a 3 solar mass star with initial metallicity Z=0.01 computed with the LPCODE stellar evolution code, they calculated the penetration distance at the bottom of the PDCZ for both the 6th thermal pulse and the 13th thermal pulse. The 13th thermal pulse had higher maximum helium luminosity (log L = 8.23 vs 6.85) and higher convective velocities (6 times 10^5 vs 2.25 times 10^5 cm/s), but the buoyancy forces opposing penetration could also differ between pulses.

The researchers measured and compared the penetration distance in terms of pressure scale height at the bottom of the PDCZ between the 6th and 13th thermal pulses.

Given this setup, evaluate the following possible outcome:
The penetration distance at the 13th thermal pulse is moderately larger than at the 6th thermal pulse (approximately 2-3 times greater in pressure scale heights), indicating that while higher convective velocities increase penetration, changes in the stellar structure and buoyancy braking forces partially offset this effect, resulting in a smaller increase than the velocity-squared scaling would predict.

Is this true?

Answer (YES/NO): NO